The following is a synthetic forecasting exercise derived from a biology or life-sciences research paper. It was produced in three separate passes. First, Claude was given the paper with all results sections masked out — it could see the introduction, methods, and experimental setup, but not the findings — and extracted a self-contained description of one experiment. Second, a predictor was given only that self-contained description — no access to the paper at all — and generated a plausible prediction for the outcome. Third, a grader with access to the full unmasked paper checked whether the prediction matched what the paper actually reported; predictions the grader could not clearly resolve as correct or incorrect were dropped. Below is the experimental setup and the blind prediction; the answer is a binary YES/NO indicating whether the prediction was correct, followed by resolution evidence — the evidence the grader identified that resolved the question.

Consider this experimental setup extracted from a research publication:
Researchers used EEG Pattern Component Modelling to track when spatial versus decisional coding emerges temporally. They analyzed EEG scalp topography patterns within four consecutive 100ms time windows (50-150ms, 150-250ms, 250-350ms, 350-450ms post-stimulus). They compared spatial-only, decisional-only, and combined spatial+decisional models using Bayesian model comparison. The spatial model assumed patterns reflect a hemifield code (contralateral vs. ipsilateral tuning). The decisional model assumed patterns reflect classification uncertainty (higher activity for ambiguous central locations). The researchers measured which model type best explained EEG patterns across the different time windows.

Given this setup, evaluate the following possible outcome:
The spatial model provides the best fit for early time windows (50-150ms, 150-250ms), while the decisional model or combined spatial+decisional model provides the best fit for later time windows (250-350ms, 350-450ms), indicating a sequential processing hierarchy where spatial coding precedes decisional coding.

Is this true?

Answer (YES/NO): NO